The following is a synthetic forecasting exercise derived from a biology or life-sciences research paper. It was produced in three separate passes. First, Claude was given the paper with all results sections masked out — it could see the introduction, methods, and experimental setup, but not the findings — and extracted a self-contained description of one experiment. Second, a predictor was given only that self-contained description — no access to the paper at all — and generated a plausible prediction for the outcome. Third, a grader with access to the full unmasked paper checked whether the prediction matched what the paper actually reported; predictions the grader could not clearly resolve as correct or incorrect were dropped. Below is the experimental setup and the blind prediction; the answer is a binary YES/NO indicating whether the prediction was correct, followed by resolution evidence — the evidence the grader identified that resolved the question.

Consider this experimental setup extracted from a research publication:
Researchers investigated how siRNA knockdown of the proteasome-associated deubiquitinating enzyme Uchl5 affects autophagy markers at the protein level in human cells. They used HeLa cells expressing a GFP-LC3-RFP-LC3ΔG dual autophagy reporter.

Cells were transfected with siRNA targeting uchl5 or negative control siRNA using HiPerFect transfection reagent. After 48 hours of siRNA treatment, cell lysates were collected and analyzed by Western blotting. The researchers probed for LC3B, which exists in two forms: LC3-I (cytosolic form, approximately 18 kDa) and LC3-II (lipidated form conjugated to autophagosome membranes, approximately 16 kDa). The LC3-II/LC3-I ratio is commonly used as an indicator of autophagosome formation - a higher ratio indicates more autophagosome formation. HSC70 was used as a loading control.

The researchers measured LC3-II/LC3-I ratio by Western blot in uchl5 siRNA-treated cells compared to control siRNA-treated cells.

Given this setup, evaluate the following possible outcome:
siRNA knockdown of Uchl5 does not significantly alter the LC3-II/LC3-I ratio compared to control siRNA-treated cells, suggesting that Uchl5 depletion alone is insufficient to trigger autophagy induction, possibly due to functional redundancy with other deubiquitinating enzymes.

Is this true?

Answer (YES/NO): NO